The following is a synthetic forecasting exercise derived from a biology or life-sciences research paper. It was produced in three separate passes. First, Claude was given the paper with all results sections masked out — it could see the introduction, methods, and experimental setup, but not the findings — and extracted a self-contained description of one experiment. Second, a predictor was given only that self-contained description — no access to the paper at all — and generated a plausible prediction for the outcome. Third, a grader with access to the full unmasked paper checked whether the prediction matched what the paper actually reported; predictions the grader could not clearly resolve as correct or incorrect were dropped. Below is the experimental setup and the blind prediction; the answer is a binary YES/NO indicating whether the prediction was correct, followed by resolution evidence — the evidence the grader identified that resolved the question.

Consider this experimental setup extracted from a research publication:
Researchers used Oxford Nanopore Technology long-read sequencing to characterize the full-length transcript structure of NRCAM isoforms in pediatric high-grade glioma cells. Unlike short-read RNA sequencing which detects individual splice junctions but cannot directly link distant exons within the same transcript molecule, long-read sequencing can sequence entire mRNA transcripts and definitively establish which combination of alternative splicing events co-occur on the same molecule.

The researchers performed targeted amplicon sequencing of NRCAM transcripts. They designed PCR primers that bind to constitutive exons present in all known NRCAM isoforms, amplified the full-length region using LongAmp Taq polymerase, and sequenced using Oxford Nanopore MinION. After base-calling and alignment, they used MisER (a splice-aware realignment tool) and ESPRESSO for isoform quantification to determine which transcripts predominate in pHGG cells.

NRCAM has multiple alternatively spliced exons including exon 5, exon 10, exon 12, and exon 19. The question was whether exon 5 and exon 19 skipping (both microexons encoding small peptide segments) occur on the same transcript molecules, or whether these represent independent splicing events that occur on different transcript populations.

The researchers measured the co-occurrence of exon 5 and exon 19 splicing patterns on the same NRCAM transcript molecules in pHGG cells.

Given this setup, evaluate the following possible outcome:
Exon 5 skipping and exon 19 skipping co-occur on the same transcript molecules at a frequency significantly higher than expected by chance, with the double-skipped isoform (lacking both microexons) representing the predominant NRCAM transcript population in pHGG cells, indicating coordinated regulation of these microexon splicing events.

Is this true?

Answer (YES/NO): YES